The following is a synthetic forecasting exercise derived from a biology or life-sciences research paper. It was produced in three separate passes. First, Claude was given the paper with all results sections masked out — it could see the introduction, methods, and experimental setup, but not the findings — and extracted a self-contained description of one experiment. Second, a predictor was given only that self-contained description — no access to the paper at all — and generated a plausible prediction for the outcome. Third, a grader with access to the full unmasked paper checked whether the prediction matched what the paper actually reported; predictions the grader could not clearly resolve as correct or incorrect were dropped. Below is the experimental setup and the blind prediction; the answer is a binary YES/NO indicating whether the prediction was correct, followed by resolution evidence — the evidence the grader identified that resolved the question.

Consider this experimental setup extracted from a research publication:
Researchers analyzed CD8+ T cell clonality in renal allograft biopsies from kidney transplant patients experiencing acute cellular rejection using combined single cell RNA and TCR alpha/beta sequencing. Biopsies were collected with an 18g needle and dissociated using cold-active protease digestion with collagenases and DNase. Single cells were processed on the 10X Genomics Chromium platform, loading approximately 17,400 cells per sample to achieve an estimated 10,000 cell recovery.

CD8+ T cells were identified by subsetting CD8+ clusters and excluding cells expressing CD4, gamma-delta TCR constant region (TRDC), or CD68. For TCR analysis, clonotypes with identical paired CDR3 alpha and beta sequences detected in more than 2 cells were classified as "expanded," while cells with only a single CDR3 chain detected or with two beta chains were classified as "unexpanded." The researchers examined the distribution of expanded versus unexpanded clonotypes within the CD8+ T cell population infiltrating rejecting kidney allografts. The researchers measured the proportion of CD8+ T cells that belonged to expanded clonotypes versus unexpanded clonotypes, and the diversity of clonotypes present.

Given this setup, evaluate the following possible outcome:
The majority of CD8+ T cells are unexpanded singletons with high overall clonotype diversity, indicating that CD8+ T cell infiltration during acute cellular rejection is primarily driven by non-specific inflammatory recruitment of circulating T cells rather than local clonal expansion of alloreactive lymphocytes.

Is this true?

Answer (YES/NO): NO